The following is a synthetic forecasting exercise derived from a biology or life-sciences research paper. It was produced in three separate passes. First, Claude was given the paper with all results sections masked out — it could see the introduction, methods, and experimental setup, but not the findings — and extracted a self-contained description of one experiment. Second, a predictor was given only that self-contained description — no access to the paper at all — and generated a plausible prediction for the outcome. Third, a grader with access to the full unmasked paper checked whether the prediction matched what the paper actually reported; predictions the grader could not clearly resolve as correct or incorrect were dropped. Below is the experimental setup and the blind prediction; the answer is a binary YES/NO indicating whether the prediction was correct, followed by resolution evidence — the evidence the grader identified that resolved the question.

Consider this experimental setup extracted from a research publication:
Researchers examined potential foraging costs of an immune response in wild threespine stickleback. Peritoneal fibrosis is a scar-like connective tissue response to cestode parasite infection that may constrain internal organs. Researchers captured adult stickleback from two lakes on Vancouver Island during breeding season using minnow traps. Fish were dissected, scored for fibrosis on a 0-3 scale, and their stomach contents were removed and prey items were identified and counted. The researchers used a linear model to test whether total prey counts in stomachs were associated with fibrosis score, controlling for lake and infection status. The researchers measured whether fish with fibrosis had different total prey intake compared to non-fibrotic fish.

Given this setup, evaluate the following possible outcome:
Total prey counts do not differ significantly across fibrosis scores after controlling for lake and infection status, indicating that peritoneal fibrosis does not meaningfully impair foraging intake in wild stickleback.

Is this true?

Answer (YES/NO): NO